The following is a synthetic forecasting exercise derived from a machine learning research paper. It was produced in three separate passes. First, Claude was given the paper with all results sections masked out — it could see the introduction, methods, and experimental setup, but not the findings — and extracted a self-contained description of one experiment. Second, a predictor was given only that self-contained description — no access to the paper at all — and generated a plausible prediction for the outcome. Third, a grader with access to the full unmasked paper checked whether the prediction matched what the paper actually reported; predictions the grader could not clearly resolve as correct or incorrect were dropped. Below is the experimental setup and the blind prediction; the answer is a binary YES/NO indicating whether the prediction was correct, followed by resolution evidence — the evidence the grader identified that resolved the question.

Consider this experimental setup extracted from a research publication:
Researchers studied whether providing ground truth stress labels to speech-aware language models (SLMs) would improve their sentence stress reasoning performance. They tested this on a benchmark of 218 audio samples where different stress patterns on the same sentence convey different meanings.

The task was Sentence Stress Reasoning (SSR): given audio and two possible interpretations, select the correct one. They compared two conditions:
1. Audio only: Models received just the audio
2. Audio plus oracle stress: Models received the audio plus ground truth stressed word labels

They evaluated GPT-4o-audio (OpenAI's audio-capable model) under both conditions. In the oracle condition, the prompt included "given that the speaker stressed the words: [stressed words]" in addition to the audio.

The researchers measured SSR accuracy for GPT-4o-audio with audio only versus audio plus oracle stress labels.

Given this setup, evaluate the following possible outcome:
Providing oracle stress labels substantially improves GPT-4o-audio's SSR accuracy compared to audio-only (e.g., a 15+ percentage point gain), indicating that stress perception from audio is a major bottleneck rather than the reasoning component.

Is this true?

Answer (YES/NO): YES